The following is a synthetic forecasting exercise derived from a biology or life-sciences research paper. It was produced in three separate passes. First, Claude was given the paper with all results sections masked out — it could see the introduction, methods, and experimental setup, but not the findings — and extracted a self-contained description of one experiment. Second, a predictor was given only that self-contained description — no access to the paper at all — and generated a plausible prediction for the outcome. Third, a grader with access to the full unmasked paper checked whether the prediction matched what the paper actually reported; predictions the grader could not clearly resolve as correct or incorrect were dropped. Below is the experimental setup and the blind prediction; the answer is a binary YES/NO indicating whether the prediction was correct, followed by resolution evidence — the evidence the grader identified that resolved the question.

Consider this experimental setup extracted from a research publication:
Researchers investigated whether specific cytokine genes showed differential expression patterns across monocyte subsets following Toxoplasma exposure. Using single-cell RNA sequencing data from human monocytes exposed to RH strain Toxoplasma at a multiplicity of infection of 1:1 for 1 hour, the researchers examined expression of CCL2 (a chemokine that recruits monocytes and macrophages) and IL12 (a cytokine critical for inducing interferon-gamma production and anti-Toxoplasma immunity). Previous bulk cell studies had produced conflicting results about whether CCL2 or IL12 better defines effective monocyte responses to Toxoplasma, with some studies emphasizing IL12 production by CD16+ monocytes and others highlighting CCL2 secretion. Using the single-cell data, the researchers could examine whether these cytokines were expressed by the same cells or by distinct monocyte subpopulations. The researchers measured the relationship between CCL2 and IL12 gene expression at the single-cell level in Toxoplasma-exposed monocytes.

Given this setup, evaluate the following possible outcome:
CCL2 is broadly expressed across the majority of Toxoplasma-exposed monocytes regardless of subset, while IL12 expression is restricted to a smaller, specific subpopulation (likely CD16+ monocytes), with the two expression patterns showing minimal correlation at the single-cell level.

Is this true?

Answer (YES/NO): NO